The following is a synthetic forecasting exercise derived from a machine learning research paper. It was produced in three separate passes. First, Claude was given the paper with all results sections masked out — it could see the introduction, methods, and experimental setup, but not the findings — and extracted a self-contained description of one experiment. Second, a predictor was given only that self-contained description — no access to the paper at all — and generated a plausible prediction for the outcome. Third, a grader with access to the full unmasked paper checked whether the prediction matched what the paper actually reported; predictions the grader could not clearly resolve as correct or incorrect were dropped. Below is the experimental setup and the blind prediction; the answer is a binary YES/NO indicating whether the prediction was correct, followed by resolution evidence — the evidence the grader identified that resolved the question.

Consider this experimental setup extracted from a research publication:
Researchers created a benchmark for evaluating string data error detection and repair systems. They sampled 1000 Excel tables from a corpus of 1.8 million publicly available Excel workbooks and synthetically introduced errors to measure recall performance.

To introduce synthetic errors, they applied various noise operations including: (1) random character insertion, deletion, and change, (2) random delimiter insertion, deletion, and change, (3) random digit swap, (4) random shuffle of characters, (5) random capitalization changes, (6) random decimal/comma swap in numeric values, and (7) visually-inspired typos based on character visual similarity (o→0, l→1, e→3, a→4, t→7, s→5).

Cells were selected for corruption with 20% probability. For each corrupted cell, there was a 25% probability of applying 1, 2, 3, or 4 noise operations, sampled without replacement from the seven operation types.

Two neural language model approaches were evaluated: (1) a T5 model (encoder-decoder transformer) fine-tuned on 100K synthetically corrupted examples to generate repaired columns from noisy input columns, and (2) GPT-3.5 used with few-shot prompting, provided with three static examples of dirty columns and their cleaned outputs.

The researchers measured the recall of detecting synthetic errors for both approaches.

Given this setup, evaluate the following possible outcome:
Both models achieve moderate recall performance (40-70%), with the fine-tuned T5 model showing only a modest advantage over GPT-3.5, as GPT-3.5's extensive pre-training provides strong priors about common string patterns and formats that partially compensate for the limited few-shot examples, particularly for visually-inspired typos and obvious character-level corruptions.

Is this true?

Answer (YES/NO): NO